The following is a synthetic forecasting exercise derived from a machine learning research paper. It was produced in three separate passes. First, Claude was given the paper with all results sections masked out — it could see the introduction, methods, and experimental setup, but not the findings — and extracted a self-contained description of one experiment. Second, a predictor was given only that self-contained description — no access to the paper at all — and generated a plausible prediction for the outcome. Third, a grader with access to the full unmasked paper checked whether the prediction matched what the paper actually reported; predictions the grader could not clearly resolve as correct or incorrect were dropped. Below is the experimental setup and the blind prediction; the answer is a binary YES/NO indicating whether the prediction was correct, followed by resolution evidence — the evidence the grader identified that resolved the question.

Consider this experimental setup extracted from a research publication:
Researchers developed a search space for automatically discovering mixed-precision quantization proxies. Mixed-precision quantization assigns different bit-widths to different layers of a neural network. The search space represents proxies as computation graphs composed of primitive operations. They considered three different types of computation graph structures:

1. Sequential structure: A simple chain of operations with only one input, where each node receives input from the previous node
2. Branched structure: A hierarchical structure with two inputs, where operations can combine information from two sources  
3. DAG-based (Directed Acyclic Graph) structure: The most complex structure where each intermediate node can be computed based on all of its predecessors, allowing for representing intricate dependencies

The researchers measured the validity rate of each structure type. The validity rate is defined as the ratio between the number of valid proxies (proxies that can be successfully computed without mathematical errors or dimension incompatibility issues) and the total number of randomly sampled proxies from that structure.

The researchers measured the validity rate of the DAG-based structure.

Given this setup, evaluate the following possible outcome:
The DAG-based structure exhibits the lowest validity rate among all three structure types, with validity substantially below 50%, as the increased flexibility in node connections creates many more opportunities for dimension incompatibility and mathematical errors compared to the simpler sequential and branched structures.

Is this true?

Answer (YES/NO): YES